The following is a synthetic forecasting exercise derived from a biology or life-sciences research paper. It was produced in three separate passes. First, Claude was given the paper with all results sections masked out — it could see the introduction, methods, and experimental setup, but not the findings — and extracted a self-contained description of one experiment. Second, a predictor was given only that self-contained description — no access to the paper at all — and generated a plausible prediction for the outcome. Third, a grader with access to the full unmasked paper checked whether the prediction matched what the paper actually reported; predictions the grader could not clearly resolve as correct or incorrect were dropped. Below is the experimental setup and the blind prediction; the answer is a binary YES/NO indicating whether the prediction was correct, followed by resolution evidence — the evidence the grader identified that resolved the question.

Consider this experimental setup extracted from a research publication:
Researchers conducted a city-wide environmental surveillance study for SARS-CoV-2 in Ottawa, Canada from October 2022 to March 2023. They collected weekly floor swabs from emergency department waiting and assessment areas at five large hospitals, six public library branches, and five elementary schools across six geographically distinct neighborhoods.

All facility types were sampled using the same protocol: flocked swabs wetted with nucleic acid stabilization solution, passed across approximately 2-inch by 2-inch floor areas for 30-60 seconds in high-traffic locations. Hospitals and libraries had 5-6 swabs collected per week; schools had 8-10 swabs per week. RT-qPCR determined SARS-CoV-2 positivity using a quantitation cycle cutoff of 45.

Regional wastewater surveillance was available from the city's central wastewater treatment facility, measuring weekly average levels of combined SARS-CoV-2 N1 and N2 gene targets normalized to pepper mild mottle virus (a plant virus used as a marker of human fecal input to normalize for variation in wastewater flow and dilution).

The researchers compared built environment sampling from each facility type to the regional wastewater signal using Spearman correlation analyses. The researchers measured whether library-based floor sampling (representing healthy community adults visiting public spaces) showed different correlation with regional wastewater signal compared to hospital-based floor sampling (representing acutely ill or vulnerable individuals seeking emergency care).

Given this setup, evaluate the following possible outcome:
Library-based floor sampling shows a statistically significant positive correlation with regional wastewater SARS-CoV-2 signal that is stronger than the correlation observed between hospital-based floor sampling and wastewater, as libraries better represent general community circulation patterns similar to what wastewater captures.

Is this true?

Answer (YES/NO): NO